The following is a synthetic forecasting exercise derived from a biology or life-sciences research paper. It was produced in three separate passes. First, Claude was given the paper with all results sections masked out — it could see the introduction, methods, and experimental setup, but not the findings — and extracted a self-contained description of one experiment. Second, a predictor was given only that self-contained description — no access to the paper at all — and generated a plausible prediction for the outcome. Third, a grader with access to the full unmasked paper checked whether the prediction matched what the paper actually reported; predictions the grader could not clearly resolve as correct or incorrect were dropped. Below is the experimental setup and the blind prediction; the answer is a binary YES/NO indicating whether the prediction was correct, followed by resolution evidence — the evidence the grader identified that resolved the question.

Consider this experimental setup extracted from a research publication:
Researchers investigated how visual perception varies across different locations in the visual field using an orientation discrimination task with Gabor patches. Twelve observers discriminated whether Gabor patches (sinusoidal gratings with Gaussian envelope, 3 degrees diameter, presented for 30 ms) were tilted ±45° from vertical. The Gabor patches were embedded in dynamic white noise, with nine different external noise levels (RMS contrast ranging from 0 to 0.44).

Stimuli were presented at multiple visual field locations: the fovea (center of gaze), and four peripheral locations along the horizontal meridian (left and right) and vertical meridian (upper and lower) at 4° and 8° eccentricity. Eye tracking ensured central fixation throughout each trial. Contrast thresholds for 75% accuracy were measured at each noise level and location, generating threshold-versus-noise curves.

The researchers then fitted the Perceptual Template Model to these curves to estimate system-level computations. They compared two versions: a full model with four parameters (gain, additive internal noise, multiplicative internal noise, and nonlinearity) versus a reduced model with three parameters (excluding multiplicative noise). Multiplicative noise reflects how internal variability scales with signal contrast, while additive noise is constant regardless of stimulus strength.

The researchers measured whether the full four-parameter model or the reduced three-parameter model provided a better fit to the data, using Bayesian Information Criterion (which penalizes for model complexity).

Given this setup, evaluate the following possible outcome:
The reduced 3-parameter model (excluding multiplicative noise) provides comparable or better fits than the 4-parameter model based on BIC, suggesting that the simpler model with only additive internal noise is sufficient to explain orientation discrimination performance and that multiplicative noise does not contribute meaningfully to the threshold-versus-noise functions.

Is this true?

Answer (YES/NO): YES